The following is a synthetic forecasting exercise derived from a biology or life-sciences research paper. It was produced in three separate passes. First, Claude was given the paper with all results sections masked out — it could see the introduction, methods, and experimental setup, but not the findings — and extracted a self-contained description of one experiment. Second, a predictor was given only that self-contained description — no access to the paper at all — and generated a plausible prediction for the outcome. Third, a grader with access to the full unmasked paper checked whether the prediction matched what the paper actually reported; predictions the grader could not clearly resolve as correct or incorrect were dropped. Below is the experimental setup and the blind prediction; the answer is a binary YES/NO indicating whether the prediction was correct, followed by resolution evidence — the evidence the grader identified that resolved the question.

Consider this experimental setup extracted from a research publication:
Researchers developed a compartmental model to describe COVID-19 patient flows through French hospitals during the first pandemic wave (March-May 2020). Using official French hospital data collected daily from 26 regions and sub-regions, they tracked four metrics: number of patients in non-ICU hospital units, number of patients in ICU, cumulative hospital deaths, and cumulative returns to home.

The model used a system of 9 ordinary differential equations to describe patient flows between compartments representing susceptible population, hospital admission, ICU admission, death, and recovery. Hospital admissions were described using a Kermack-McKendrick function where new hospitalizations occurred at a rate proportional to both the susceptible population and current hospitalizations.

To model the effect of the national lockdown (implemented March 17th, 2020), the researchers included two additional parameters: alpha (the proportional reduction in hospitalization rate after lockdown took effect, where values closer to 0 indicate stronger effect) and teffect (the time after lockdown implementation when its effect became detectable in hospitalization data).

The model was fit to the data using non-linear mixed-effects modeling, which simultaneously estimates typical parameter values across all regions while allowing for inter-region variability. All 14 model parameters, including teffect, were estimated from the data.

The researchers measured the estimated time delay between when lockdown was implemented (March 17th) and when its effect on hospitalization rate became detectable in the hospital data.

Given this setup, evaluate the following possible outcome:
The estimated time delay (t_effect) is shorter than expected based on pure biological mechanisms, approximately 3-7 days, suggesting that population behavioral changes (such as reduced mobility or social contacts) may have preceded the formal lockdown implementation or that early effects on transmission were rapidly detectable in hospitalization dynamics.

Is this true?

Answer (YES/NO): NO